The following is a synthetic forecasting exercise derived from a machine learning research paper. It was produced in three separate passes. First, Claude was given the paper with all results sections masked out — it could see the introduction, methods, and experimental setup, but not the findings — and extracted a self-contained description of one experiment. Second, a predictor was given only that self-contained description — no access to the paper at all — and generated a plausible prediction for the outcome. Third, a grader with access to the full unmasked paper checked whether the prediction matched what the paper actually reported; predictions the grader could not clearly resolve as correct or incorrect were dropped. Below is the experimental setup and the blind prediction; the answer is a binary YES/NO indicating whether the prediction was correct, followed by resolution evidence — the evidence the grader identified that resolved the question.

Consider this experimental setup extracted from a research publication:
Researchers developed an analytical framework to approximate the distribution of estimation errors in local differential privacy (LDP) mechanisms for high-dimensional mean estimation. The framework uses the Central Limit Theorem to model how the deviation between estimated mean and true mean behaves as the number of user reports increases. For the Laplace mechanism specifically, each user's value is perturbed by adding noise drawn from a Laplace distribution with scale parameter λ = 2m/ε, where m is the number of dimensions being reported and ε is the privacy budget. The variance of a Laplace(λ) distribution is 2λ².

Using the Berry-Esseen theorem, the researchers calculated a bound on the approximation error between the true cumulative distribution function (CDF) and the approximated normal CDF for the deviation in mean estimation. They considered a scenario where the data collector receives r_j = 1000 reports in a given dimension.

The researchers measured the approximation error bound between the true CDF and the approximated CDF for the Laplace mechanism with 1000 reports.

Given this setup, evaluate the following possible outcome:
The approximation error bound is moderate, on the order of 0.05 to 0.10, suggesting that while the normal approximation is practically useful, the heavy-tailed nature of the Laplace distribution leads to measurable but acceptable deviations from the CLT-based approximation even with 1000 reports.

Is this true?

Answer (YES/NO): NO